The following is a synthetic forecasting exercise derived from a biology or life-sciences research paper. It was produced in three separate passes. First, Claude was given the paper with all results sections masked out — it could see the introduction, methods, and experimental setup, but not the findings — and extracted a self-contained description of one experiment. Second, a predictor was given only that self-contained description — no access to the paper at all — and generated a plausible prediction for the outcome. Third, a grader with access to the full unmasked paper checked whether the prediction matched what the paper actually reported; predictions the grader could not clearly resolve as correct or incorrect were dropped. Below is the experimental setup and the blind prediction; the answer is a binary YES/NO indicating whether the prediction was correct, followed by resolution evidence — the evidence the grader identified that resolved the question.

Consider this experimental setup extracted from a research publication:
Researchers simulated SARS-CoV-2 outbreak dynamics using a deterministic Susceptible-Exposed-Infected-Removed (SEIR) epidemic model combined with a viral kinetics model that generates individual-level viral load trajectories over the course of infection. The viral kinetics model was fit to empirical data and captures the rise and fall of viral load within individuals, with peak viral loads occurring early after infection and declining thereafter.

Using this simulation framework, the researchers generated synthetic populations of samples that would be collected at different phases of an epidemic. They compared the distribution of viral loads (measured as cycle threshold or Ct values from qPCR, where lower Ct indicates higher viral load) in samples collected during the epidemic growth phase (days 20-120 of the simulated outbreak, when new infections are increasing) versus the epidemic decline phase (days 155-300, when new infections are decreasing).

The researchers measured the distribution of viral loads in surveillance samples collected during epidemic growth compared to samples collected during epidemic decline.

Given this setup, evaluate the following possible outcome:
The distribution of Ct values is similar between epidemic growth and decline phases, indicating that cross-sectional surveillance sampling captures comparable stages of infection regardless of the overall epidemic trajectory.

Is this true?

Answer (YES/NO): NO